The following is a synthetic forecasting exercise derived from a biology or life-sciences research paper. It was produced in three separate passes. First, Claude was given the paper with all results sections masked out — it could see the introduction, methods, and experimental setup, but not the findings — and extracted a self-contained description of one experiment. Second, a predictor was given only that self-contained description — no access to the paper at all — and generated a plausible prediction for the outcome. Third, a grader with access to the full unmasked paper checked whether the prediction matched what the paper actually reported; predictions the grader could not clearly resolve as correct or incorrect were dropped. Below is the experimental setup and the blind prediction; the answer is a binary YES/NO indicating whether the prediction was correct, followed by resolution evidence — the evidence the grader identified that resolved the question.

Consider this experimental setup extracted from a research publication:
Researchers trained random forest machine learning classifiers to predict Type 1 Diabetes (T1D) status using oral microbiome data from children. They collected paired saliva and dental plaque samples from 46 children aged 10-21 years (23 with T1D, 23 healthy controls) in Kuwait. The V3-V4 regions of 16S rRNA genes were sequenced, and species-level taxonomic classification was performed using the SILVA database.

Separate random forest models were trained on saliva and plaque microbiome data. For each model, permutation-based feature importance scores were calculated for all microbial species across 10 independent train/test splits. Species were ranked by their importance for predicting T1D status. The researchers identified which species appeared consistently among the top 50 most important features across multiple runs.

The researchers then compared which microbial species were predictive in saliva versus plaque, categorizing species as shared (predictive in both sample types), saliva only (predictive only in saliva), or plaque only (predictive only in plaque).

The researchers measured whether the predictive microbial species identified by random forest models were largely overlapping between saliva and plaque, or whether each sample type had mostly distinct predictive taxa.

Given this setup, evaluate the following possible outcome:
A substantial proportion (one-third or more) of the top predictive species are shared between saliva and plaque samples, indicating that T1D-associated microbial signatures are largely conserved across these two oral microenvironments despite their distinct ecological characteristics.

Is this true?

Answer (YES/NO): NO